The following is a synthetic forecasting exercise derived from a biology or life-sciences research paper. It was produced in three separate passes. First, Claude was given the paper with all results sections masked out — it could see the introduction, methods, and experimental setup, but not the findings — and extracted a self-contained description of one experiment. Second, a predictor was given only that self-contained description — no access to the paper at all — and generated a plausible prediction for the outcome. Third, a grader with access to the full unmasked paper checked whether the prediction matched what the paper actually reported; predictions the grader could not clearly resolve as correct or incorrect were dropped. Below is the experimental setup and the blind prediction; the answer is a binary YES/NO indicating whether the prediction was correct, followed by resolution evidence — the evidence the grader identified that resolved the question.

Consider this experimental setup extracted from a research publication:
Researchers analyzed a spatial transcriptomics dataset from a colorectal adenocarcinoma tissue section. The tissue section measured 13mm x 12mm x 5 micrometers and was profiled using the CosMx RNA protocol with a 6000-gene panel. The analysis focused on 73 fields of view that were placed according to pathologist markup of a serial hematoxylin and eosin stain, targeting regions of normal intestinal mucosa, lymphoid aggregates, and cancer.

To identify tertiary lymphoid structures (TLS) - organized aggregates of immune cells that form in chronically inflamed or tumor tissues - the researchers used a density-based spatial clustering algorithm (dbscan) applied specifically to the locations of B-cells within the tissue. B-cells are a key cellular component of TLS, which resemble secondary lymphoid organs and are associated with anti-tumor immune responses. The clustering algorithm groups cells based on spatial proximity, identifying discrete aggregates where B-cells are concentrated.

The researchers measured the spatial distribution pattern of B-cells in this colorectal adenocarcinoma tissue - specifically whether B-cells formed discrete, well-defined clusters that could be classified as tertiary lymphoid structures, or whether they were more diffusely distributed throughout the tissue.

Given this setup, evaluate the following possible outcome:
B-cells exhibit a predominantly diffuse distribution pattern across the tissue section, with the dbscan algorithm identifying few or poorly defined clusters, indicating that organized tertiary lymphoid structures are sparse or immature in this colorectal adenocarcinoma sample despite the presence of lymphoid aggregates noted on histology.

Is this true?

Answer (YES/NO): NO